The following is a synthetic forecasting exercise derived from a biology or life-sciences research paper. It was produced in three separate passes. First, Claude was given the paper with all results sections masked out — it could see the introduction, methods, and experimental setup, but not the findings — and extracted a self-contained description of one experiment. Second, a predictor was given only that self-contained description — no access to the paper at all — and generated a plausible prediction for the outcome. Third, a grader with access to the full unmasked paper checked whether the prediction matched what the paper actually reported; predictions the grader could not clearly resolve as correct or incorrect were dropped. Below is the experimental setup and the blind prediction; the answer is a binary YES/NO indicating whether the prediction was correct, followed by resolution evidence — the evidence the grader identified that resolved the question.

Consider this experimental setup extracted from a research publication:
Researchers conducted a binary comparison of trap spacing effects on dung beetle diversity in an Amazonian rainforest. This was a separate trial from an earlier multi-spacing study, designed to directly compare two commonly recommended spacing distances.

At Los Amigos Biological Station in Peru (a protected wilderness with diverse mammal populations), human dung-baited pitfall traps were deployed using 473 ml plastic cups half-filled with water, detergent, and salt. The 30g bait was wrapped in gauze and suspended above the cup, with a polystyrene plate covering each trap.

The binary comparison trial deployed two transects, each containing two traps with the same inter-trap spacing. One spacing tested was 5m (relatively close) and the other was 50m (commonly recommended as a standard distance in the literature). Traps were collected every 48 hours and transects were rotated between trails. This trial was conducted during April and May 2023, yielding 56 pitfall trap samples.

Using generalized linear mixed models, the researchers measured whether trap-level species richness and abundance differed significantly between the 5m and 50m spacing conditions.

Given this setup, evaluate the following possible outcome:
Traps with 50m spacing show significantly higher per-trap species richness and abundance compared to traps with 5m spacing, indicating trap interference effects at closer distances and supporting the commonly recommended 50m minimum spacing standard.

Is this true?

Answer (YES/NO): NO